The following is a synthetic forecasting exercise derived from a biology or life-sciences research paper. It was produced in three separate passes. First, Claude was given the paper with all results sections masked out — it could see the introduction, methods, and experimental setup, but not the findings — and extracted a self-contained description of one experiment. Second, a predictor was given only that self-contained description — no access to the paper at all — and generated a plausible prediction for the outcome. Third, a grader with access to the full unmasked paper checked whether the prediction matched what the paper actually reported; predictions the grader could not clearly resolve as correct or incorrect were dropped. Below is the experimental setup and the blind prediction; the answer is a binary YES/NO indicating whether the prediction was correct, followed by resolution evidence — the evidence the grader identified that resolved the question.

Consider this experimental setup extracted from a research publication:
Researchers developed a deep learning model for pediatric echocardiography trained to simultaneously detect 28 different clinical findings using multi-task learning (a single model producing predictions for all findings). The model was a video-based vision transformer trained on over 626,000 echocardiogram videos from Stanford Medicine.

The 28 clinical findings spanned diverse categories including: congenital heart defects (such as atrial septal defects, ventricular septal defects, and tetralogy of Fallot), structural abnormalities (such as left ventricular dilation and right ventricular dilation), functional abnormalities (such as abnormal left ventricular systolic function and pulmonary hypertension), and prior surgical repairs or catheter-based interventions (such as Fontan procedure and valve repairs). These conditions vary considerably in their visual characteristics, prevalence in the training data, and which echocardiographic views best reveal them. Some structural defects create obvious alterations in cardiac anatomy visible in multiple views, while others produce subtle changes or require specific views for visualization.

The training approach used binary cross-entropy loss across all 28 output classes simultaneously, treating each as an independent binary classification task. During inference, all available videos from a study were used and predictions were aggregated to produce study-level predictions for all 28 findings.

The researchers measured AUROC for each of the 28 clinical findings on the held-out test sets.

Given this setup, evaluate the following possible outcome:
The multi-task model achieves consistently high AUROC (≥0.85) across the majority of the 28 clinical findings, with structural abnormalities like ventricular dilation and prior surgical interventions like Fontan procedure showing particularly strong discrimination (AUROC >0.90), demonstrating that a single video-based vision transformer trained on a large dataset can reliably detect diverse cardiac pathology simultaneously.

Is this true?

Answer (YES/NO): YES